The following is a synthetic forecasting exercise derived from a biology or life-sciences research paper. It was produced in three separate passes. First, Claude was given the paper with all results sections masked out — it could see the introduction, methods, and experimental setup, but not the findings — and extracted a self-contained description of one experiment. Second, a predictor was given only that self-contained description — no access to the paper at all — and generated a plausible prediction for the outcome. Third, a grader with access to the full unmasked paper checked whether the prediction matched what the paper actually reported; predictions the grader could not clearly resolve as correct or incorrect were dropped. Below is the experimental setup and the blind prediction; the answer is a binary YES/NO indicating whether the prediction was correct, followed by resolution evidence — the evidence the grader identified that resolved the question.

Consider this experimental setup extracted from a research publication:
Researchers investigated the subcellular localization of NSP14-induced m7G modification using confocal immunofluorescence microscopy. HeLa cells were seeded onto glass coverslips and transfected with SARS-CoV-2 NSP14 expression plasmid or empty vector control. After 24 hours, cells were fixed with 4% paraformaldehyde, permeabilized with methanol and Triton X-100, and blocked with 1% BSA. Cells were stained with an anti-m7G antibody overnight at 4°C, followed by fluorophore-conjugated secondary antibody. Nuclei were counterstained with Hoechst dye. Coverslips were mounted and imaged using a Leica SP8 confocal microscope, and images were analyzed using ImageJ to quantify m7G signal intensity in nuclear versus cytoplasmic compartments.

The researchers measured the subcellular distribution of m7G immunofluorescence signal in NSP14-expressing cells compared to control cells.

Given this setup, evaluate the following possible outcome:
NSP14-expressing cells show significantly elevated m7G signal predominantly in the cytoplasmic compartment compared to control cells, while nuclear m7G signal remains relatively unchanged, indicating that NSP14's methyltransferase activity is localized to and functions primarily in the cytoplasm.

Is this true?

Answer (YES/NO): NO